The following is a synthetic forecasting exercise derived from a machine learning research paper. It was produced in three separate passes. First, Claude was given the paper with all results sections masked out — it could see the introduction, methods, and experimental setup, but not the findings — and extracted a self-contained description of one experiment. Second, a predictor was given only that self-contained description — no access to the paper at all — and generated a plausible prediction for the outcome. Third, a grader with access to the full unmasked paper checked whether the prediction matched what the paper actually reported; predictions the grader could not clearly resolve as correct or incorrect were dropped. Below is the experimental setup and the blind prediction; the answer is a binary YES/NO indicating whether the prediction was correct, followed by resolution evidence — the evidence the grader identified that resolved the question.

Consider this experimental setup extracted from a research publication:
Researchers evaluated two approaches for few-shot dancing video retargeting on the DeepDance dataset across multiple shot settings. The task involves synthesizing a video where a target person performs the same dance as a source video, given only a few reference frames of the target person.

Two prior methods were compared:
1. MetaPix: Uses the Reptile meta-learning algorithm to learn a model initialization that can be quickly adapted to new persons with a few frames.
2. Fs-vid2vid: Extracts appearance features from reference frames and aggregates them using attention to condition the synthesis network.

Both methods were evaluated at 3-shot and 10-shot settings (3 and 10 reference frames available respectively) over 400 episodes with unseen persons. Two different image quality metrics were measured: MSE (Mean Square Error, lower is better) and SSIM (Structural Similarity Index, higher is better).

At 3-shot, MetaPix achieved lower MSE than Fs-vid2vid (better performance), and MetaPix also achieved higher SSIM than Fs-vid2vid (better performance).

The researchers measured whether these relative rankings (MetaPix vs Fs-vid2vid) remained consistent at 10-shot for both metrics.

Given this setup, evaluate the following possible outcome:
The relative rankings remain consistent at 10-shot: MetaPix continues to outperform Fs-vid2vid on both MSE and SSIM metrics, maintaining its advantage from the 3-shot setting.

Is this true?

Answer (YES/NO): NO